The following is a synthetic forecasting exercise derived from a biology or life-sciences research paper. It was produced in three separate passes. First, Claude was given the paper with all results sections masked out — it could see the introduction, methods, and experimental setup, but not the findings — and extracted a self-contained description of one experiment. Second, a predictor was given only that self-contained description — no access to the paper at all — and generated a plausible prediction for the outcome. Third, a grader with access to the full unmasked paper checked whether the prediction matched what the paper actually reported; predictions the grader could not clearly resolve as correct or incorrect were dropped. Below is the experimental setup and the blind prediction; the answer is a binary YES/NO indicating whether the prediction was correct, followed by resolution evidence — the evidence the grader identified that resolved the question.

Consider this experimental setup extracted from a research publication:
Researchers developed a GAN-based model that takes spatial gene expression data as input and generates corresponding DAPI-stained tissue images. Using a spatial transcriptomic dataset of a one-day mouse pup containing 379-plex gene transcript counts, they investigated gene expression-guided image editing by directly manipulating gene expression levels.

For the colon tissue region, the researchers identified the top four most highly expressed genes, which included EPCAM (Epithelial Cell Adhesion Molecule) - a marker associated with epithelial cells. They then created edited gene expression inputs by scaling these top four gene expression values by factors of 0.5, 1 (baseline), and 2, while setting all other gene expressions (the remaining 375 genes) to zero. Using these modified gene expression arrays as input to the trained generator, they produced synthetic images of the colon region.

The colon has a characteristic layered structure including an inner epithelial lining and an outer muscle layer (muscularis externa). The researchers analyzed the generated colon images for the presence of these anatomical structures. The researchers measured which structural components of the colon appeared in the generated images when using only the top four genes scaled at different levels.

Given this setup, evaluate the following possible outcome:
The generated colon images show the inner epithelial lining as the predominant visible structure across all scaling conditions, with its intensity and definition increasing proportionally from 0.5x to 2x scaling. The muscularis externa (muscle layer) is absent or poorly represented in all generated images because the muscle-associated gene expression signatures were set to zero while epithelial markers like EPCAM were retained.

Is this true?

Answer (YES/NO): YES